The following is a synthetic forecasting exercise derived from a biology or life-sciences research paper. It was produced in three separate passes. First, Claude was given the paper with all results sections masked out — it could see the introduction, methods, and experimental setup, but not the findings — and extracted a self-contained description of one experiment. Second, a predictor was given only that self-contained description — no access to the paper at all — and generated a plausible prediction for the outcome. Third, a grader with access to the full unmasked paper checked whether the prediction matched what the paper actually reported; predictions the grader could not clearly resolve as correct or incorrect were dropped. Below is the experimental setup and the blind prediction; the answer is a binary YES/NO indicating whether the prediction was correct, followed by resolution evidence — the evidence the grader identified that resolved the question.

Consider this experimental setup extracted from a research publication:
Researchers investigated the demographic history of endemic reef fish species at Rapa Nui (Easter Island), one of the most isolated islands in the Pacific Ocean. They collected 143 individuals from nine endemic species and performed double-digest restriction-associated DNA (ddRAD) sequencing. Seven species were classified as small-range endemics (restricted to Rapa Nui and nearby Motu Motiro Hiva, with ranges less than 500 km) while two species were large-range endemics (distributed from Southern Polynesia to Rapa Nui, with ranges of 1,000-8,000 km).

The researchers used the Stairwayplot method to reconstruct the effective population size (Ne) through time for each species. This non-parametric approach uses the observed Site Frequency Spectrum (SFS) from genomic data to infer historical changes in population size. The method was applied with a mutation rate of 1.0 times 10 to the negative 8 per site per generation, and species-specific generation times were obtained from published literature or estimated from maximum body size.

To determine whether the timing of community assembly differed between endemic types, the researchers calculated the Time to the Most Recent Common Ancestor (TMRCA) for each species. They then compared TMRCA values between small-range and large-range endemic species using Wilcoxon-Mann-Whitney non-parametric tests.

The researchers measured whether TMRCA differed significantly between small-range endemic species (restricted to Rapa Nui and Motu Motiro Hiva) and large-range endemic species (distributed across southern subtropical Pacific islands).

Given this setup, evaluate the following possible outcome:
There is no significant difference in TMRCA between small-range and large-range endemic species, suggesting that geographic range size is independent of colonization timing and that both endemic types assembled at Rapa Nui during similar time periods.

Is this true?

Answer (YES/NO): YES